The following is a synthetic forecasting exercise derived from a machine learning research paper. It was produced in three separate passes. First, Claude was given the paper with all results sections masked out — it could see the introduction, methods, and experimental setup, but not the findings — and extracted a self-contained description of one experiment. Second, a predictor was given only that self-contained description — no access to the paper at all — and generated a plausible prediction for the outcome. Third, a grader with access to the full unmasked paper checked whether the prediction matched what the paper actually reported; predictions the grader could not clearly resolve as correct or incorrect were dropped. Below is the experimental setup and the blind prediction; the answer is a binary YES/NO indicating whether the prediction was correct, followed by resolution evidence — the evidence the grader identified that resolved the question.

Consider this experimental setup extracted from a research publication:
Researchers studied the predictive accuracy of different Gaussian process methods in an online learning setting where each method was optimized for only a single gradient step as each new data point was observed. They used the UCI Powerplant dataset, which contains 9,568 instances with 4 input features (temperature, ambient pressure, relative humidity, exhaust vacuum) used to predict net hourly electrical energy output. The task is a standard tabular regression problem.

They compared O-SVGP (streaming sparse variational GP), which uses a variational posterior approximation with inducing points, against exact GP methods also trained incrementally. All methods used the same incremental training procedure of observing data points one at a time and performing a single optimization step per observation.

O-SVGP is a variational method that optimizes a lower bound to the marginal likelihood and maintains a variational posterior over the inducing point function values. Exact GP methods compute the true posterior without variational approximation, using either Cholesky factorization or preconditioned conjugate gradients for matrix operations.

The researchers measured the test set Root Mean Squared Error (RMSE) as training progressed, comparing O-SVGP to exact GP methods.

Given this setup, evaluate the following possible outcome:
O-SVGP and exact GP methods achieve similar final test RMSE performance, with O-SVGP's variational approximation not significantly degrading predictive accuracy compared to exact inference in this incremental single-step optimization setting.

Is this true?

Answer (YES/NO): NO